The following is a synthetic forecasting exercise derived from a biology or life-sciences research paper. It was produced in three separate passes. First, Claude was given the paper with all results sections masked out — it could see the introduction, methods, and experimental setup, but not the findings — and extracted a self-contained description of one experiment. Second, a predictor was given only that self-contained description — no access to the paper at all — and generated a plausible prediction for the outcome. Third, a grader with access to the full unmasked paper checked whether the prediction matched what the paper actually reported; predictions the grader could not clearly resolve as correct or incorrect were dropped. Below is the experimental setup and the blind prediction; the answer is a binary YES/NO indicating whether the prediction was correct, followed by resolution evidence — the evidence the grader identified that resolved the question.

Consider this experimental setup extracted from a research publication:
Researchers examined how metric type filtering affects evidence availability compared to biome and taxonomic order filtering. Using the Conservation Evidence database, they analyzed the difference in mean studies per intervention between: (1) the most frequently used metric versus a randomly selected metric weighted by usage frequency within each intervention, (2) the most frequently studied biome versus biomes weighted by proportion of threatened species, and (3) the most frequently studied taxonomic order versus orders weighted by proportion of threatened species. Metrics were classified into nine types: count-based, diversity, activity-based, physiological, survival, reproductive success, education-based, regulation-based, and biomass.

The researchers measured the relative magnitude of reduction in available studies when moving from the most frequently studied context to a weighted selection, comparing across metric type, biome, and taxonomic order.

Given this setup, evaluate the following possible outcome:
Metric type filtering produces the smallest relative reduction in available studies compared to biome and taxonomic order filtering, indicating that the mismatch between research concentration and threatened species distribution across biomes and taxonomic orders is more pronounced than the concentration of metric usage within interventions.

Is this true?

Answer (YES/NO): YES